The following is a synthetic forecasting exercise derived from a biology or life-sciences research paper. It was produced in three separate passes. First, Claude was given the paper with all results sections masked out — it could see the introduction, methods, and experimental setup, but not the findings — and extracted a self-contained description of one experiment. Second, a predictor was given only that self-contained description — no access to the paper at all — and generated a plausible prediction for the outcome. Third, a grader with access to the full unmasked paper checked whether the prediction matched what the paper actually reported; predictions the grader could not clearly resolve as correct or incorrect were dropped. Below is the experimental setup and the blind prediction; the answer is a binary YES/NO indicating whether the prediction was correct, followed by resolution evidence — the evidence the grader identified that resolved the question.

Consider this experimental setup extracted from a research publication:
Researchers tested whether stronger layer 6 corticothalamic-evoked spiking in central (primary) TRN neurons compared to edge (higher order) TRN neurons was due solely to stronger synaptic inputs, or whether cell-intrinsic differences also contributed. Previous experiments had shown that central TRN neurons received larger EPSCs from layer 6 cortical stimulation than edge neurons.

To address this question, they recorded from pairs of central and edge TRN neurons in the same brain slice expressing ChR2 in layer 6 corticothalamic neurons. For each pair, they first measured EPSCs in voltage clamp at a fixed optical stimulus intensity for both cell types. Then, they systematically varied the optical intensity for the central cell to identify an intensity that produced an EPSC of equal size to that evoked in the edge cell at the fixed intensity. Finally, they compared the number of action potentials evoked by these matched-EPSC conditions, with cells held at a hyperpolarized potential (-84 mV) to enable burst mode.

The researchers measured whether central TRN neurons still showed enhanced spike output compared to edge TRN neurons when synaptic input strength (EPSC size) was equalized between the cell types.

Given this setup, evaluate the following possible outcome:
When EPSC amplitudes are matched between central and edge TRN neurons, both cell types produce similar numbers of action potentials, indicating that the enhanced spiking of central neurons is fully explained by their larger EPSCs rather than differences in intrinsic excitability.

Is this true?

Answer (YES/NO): NO